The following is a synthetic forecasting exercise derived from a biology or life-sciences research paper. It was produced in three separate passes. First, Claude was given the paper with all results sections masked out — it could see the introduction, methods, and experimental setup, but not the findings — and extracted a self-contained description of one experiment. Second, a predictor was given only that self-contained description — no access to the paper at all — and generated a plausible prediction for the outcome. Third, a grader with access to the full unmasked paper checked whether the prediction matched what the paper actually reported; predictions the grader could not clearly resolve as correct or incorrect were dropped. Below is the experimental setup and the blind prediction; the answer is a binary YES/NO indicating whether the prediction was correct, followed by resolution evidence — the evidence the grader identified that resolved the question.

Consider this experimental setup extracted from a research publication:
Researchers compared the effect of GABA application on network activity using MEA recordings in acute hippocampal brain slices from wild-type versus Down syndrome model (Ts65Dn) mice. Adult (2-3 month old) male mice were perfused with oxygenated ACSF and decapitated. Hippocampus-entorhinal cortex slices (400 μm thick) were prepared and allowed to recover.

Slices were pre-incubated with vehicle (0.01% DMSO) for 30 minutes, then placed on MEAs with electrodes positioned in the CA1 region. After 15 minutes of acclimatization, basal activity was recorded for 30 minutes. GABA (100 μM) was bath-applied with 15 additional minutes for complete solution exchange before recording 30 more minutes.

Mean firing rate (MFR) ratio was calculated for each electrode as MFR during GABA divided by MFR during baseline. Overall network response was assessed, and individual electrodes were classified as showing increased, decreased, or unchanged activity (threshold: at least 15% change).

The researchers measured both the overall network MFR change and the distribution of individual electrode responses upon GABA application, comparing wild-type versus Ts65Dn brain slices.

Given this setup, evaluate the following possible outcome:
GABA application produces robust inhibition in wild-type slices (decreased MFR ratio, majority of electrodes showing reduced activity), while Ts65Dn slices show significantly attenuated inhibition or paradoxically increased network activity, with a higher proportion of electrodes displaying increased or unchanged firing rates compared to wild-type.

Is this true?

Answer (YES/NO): YES